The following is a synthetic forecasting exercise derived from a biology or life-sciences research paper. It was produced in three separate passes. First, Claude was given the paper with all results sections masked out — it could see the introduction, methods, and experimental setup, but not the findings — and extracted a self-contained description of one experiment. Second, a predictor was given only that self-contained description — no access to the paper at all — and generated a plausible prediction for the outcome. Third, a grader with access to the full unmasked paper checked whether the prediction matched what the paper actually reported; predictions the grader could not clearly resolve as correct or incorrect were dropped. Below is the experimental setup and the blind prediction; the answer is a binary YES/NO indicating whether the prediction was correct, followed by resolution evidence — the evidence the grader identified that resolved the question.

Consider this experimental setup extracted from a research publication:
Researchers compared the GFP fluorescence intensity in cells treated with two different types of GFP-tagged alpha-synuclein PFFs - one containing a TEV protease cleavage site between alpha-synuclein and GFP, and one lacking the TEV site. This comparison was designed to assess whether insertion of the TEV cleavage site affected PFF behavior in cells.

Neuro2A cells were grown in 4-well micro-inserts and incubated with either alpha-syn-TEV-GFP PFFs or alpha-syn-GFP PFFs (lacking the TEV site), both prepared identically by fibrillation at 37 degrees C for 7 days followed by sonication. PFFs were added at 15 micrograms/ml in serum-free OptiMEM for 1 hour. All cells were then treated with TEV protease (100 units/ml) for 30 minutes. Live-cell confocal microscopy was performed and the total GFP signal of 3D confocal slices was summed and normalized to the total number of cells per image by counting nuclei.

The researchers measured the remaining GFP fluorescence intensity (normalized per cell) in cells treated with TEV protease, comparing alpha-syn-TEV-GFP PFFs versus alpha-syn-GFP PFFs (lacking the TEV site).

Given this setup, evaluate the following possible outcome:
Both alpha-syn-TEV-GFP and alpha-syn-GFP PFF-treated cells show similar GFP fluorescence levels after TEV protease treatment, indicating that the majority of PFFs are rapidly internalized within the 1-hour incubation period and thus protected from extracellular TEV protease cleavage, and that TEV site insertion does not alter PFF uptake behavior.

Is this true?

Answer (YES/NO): NO